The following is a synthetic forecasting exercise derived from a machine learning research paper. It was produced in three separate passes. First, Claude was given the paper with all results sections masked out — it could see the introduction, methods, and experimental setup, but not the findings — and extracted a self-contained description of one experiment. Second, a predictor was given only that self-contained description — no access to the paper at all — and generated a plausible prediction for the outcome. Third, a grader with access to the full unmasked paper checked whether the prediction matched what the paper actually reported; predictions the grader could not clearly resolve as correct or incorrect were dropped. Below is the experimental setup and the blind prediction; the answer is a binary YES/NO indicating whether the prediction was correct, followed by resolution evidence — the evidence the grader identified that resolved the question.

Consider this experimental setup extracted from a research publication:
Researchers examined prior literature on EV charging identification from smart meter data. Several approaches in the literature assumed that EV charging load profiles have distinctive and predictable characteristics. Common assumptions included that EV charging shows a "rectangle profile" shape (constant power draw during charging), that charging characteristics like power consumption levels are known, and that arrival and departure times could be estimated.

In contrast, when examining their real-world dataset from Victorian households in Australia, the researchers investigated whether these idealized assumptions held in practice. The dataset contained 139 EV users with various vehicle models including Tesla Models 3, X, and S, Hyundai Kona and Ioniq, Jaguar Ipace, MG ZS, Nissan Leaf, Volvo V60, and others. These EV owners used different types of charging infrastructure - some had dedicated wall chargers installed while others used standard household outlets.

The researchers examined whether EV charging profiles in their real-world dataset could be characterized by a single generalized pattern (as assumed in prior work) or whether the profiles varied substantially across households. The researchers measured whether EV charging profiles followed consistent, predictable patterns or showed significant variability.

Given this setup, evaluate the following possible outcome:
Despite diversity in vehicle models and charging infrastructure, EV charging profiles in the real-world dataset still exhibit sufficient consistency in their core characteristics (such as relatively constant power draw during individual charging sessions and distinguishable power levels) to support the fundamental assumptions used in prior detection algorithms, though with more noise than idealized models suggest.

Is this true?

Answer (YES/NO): NO